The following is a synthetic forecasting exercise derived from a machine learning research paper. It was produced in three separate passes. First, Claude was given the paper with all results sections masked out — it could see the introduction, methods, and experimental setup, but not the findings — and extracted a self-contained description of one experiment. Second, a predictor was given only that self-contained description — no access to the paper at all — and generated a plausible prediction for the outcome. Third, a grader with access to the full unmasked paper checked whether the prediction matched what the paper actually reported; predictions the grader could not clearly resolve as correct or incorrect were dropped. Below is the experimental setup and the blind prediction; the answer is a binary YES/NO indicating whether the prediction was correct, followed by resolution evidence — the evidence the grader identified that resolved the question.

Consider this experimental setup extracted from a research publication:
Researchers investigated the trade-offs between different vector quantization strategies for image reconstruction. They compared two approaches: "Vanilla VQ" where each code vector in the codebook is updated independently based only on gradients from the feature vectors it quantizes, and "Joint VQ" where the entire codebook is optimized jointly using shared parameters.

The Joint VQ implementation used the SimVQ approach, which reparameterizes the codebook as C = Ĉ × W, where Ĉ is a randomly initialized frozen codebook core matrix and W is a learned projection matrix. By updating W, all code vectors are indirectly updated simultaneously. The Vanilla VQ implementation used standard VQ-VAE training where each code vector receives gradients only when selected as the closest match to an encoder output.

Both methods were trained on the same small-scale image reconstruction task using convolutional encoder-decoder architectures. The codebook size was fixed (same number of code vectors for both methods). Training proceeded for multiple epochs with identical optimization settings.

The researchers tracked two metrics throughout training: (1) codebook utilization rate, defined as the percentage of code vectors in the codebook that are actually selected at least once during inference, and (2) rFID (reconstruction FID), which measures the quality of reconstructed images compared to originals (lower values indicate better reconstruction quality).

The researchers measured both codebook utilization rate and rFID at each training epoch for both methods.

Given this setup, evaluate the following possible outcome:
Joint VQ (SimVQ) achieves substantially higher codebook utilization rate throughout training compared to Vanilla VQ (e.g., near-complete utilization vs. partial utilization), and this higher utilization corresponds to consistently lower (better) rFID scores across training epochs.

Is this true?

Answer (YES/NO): NO